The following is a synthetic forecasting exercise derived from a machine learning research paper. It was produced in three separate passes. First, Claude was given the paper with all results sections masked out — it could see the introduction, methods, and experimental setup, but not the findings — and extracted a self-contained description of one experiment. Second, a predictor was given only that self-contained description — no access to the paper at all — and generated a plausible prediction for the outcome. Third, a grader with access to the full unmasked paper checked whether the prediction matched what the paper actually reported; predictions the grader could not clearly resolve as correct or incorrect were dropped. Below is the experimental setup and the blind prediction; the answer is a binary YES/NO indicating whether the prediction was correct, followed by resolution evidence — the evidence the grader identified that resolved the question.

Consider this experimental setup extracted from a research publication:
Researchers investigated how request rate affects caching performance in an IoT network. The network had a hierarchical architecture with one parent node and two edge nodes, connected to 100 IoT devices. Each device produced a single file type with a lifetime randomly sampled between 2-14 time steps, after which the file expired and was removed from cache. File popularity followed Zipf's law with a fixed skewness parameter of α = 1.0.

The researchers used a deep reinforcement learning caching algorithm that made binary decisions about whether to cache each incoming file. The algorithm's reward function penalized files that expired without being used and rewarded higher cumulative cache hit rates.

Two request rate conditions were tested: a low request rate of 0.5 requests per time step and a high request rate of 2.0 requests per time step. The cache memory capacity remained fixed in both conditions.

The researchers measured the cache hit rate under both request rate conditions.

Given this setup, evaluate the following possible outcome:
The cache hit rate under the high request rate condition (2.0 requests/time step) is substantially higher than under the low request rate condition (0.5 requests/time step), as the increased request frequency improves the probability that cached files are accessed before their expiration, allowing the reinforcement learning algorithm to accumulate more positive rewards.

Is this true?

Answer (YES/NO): YES